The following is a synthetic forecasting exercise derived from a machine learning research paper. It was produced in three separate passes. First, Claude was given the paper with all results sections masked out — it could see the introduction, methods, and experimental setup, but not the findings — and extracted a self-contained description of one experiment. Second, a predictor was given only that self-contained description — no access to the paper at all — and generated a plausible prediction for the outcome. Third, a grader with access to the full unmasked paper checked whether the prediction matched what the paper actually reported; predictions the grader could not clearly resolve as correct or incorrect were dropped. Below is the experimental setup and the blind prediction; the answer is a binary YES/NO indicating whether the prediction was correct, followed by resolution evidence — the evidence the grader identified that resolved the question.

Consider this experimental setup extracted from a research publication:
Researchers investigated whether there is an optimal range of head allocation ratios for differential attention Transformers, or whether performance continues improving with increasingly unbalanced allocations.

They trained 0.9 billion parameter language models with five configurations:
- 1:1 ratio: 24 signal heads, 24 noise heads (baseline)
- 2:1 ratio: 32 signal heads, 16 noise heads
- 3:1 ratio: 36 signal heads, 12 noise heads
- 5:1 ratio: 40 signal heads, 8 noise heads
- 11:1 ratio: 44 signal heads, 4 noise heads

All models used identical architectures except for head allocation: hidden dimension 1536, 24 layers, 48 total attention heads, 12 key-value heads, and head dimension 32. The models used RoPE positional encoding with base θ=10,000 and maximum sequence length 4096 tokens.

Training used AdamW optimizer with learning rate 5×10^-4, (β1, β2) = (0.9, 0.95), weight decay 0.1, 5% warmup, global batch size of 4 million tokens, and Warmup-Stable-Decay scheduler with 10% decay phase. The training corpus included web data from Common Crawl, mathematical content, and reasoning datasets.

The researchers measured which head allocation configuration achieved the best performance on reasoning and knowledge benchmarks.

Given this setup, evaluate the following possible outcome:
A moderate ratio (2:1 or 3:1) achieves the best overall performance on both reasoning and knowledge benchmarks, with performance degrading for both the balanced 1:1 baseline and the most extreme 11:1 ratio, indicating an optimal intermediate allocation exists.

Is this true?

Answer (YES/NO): NO